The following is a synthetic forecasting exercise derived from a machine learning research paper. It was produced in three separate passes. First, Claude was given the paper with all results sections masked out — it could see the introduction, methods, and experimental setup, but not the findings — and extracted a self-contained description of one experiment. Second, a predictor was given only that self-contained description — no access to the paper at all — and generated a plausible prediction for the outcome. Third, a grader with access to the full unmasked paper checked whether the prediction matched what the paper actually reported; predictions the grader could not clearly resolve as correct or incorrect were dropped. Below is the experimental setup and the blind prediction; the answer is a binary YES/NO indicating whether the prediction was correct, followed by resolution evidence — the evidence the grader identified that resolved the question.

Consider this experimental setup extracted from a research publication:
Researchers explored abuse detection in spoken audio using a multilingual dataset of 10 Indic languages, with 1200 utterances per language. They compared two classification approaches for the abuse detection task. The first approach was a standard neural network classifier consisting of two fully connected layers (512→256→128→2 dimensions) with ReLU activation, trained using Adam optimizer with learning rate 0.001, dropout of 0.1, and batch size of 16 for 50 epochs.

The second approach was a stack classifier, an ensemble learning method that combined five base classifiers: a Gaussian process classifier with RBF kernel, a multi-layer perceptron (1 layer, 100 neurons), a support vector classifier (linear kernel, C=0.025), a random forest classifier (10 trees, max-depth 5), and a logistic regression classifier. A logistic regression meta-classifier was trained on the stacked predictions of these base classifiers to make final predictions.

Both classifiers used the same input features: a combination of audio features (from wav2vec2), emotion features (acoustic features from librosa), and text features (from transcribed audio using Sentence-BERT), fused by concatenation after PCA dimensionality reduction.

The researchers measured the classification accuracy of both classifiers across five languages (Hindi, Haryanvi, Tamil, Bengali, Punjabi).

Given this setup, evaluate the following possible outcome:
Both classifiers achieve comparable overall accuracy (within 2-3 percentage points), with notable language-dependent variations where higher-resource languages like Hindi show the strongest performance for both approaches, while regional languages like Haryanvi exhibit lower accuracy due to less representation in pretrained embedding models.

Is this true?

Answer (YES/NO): NO